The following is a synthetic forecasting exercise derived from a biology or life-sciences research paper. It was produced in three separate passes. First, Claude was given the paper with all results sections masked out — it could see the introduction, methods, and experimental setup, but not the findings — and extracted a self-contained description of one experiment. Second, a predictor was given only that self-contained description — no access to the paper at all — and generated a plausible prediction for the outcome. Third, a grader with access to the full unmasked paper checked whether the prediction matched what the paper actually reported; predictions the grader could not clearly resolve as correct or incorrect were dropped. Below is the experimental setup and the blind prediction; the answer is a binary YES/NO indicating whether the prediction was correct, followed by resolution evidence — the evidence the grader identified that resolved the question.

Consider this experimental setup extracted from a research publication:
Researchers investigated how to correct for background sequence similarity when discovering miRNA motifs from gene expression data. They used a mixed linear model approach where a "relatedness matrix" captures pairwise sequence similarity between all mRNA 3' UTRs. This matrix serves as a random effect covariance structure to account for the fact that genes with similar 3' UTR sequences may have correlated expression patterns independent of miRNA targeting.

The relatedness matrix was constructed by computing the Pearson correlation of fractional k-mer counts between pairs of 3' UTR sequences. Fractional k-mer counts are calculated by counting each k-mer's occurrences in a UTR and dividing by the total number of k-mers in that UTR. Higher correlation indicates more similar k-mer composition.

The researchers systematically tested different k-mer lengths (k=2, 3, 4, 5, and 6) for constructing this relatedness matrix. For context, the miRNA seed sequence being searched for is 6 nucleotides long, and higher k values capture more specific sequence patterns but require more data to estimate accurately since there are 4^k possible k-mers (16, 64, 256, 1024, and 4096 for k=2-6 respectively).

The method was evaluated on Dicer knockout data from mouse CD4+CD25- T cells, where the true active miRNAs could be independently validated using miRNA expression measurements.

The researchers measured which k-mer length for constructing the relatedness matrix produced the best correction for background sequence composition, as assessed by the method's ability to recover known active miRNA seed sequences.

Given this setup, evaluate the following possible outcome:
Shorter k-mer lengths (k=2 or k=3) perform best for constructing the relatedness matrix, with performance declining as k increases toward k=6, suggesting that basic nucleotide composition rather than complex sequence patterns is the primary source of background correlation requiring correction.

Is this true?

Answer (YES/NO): NO